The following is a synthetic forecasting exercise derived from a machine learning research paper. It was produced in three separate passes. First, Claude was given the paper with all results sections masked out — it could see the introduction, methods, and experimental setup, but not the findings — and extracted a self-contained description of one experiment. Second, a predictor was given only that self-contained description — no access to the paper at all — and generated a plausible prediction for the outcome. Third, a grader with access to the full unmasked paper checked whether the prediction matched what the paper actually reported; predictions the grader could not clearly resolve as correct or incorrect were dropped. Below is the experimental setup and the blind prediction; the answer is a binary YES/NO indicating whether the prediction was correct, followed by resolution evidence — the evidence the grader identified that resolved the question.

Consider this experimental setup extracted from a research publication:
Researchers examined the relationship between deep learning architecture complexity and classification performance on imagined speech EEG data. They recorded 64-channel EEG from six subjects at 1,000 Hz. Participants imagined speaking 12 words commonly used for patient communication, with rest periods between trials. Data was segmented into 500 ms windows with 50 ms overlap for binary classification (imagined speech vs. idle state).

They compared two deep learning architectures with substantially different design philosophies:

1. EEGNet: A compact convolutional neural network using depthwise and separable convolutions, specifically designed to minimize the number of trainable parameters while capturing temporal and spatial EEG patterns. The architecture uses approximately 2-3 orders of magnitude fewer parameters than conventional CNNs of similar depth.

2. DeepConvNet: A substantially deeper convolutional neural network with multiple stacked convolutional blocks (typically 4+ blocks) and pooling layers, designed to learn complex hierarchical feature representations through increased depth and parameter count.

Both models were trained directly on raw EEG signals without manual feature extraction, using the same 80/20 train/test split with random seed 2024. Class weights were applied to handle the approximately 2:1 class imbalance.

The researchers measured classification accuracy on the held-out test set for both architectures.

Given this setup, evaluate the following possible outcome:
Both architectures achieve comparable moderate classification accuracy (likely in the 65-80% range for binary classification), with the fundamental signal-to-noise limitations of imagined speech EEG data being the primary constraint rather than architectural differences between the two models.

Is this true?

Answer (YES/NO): NO